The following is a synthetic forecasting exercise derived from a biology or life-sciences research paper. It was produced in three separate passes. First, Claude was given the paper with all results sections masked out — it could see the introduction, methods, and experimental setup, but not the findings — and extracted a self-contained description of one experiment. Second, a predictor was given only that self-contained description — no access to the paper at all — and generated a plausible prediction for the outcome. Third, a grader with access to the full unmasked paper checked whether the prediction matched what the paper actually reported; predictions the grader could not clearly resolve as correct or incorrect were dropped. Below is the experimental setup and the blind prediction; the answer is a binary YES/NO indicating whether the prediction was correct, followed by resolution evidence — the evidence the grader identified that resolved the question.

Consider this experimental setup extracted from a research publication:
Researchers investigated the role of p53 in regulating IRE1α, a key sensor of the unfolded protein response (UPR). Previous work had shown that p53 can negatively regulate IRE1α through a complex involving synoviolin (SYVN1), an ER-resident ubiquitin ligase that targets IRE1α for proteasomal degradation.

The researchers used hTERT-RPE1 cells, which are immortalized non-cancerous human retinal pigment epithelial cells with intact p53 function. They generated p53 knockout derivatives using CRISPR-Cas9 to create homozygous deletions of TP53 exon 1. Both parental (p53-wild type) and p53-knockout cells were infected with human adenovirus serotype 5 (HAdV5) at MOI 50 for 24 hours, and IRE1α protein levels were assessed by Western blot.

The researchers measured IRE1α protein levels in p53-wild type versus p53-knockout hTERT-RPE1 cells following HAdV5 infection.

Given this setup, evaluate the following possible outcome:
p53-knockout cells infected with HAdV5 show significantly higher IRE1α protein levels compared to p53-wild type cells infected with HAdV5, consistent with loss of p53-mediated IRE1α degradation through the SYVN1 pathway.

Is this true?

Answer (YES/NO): YES